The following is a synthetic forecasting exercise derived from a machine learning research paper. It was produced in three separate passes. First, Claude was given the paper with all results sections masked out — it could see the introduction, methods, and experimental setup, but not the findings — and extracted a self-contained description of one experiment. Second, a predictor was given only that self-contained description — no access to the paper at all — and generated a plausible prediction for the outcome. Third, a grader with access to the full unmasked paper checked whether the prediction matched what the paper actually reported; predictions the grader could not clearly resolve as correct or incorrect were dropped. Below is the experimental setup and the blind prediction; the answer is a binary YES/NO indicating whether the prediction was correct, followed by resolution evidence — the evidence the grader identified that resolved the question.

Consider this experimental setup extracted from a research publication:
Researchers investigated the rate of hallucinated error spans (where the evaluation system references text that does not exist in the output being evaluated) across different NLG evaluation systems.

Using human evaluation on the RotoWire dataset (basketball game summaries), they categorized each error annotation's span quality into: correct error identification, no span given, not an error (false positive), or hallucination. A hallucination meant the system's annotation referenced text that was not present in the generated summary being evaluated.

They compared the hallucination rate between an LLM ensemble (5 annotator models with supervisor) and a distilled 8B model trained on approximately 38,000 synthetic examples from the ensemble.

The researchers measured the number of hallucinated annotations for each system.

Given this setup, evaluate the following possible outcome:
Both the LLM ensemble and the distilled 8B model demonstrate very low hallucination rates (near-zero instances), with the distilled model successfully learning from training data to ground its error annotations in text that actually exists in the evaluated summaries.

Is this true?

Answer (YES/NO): NO